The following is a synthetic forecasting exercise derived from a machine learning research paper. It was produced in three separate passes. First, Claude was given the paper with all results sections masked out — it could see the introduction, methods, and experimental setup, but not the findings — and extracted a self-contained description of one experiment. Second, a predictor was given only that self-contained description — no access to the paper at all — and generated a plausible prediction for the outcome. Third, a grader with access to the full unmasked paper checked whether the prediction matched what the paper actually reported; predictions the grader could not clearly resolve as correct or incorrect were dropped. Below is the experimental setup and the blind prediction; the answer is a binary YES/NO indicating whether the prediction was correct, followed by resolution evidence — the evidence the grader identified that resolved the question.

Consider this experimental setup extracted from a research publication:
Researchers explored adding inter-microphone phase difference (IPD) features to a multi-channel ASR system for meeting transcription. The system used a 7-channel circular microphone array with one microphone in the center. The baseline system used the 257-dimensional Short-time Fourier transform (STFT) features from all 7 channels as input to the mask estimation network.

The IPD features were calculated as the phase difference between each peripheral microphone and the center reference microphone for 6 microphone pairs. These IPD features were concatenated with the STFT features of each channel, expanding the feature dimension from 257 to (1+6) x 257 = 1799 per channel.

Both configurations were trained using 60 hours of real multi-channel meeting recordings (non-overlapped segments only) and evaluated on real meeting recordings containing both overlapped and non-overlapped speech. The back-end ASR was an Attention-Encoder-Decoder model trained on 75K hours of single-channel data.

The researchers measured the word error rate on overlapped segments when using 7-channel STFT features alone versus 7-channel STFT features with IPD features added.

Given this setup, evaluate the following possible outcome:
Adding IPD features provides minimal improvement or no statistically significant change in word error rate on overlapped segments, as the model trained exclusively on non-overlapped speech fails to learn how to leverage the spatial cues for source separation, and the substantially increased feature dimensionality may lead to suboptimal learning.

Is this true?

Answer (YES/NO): YES